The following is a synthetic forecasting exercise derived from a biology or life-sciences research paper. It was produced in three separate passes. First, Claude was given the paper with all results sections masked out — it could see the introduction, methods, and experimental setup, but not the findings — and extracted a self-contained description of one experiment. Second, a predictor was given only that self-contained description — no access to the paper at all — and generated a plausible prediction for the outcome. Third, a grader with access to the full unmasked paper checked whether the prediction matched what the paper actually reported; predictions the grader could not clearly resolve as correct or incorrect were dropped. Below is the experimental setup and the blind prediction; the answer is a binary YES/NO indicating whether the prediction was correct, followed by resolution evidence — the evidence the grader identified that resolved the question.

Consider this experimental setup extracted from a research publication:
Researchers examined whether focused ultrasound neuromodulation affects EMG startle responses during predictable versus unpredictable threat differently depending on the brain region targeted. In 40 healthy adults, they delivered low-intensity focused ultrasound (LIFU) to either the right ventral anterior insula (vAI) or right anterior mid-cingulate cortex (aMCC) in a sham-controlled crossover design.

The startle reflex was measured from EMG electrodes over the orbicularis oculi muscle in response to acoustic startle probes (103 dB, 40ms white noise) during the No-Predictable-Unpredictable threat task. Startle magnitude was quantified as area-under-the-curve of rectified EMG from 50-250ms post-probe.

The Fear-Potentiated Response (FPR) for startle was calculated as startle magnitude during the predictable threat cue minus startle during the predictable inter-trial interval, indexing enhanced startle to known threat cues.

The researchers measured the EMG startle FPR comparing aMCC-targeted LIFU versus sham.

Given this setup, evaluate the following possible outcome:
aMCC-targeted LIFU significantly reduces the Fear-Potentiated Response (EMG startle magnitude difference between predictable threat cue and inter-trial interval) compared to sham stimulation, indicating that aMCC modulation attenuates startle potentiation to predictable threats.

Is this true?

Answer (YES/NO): NO